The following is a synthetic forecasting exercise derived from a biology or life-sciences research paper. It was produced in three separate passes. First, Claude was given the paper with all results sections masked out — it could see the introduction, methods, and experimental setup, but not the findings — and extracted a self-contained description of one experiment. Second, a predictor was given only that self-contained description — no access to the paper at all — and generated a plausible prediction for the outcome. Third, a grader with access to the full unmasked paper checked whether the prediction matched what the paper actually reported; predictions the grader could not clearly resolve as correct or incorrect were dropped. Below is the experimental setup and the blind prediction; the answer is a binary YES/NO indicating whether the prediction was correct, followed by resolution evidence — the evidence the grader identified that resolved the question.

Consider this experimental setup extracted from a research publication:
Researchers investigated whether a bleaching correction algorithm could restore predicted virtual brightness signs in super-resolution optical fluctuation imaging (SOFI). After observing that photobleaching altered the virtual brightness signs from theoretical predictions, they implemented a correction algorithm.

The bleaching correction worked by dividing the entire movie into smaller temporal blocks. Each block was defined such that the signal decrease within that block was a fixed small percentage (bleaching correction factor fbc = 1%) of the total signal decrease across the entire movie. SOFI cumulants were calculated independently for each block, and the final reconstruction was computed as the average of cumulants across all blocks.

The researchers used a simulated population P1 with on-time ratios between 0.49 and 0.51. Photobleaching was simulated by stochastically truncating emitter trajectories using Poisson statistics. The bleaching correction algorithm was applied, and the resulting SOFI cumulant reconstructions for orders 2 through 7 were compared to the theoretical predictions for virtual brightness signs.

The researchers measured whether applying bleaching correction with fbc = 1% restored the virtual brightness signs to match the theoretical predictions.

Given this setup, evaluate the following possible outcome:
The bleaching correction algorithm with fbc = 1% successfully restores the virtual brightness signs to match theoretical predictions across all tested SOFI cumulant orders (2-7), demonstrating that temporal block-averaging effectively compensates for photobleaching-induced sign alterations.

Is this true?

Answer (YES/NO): YES